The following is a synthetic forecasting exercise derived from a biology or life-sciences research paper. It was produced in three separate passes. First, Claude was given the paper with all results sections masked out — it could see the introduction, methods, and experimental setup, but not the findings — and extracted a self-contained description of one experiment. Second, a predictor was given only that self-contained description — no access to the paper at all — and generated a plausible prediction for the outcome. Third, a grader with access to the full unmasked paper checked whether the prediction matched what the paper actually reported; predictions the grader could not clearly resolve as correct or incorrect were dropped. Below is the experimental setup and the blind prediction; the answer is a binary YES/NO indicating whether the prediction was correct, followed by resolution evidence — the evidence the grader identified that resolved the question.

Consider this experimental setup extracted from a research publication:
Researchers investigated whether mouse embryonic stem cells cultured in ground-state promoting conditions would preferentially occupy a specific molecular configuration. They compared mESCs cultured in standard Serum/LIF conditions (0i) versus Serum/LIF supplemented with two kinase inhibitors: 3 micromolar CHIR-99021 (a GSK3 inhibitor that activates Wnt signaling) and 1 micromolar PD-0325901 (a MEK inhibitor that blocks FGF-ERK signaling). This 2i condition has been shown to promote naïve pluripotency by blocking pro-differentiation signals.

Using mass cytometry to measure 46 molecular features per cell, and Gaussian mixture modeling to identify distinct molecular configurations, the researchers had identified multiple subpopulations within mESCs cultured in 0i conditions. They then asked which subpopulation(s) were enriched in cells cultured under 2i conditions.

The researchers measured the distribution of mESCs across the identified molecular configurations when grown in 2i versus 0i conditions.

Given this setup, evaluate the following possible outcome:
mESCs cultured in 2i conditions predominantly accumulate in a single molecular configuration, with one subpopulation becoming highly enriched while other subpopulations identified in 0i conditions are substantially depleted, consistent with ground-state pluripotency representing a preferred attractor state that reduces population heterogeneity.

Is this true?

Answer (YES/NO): YES